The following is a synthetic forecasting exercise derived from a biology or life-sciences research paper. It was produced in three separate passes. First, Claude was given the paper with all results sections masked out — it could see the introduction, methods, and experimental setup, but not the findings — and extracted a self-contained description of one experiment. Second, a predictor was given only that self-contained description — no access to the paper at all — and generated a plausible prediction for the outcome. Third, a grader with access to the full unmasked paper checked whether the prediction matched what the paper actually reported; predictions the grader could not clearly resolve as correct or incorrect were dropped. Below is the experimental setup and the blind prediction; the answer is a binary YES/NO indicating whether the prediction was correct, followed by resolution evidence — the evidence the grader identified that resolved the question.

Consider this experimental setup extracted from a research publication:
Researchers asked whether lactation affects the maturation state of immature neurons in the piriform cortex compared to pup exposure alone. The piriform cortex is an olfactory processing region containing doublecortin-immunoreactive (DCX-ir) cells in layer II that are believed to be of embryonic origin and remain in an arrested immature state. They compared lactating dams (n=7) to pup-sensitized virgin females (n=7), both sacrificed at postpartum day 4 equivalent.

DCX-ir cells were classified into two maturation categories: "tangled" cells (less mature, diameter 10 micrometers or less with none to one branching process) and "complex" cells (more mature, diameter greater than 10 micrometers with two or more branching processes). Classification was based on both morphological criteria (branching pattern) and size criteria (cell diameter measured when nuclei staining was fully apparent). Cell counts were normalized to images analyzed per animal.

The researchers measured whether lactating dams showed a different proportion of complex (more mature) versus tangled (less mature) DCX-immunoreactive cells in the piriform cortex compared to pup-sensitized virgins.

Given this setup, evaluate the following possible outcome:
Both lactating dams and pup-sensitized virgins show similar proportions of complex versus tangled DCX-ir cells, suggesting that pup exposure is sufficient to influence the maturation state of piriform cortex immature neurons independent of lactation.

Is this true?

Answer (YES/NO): NO